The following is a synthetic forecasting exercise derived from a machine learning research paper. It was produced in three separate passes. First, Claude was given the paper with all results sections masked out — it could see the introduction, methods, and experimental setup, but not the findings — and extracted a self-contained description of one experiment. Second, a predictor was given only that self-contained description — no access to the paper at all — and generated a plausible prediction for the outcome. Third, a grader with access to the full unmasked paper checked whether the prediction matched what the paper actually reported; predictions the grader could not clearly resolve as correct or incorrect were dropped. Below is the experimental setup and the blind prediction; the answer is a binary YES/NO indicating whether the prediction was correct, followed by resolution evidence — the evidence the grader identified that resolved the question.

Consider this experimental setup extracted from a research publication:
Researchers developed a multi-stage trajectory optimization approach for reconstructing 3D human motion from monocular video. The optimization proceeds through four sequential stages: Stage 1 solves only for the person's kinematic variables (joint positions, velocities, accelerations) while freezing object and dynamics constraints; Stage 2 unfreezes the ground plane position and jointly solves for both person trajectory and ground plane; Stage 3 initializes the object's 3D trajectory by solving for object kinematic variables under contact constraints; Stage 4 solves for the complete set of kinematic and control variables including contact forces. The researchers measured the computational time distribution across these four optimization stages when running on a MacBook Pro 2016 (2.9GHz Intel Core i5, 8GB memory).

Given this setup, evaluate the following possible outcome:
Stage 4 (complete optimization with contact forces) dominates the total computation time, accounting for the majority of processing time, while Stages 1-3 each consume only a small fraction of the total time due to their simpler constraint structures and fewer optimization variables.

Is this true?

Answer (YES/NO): YES